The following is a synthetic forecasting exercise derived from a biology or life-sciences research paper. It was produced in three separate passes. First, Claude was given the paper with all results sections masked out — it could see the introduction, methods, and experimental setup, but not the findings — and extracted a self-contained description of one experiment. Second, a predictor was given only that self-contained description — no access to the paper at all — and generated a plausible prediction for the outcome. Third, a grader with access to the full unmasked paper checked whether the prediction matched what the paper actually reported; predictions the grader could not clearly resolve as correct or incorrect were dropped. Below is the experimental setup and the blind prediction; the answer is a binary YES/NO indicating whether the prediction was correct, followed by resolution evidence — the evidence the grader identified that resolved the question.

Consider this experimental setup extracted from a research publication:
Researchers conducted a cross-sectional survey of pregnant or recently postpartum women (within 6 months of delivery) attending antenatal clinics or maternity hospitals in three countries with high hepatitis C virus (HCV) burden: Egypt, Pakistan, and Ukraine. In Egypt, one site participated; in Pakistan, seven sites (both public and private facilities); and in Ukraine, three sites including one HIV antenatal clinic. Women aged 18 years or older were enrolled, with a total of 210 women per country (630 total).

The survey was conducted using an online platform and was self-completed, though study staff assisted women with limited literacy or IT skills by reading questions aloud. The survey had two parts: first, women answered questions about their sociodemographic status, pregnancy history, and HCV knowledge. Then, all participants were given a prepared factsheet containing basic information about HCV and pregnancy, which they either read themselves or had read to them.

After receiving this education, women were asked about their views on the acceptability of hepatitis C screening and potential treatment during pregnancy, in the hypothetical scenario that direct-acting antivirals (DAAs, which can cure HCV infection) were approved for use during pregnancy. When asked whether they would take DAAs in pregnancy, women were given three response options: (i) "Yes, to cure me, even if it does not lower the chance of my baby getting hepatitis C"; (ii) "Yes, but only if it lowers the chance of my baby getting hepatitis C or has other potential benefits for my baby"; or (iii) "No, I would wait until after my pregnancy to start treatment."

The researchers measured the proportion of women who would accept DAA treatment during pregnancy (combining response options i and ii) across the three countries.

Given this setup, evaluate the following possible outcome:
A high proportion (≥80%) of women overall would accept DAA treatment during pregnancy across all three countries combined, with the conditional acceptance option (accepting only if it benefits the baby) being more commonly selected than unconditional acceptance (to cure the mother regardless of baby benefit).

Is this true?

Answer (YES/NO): YES